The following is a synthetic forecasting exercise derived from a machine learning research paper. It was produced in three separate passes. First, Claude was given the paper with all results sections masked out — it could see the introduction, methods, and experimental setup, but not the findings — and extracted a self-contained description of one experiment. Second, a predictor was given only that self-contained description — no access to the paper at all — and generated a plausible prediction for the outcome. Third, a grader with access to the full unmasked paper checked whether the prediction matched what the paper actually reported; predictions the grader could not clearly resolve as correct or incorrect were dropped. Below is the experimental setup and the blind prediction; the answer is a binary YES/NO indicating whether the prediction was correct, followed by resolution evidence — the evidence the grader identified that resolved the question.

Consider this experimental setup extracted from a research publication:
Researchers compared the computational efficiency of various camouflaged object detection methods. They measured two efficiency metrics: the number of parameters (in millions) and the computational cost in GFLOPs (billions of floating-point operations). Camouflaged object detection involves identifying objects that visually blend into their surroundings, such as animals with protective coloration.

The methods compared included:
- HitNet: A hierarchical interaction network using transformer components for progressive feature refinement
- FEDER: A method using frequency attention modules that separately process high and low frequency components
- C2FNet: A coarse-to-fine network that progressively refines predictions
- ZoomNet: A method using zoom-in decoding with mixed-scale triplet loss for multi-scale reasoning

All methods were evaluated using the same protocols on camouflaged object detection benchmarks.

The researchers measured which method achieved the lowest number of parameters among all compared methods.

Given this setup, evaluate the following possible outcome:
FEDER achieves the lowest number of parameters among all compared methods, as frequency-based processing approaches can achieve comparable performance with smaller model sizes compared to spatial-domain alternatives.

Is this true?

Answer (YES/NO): NO